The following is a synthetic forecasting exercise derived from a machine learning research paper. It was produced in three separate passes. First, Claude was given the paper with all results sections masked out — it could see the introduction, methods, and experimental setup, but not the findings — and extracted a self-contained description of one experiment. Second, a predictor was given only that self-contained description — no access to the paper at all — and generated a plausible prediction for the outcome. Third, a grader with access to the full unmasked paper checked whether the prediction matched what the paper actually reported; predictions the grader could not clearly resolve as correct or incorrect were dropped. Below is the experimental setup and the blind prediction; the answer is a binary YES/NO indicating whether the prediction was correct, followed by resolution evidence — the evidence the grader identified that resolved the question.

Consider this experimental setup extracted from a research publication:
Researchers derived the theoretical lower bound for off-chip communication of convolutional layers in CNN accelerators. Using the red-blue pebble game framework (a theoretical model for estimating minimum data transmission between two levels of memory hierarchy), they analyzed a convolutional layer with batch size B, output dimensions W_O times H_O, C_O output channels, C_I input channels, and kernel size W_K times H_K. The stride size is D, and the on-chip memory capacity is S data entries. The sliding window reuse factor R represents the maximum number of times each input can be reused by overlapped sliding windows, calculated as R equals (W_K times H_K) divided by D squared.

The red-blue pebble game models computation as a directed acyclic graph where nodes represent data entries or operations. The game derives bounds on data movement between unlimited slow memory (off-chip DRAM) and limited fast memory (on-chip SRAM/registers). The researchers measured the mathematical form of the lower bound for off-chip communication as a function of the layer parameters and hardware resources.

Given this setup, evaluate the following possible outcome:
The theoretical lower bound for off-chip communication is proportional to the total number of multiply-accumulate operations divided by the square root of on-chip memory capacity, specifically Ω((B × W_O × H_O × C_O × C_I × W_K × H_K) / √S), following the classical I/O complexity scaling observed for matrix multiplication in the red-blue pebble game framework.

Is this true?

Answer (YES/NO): NO